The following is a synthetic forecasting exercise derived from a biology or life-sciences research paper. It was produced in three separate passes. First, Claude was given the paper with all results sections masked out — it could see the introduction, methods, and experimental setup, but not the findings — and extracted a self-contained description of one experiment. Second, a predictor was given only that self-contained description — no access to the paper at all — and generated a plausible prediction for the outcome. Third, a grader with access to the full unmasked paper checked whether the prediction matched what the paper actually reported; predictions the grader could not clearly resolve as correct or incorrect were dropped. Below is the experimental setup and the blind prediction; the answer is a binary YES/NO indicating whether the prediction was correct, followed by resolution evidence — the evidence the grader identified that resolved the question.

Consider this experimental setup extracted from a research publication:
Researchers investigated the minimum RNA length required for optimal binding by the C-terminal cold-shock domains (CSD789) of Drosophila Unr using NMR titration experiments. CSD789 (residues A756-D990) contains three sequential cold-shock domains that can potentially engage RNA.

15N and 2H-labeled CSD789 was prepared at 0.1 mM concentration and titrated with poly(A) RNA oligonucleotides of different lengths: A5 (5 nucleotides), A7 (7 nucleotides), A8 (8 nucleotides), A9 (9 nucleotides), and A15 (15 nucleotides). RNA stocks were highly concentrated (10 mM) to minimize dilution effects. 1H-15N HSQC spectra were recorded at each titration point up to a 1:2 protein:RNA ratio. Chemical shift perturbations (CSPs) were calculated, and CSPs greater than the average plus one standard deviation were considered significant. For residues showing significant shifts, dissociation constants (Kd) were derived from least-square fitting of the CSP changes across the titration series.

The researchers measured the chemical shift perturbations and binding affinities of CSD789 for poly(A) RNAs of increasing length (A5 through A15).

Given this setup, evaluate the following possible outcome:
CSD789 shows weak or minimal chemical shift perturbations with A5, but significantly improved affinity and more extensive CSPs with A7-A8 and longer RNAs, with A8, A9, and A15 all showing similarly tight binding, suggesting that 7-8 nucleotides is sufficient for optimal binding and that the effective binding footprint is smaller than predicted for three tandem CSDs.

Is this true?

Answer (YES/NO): NO